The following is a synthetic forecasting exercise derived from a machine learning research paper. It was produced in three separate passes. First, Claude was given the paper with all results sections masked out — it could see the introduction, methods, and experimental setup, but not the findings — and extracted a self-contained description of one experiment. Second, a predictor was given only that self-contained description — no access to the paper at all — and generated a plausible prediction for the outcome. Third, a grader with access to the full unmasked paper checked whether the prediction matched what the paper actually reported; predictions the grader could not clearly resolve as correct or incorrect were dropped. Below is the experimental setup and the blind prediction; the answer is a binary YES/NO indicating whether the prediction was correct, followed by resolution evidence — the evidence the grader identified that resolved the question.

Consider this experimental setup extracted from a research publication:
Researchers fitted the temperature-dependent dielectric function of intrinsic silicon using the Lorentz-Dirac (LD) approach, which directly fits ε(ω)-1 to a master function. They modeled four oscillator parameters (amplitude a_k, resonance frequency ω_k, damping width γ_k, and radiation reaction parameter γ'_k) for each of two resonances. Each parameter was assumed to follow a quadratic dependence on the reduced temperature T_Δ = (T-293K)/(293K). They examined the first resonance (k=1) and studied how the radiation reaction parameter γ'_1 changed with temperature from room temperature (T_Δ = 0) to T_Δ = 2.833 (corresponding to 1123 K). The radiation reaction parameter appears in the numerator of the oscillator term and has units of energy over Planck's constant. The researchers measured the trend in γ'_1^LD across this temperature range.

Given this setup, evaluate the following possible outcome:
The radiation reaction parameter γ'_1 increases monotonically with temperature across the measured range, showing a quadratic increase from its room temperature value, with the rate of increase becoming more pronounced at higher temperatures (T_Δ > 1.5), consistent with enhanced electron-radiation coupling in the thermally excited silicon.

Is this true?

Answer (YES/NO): NO